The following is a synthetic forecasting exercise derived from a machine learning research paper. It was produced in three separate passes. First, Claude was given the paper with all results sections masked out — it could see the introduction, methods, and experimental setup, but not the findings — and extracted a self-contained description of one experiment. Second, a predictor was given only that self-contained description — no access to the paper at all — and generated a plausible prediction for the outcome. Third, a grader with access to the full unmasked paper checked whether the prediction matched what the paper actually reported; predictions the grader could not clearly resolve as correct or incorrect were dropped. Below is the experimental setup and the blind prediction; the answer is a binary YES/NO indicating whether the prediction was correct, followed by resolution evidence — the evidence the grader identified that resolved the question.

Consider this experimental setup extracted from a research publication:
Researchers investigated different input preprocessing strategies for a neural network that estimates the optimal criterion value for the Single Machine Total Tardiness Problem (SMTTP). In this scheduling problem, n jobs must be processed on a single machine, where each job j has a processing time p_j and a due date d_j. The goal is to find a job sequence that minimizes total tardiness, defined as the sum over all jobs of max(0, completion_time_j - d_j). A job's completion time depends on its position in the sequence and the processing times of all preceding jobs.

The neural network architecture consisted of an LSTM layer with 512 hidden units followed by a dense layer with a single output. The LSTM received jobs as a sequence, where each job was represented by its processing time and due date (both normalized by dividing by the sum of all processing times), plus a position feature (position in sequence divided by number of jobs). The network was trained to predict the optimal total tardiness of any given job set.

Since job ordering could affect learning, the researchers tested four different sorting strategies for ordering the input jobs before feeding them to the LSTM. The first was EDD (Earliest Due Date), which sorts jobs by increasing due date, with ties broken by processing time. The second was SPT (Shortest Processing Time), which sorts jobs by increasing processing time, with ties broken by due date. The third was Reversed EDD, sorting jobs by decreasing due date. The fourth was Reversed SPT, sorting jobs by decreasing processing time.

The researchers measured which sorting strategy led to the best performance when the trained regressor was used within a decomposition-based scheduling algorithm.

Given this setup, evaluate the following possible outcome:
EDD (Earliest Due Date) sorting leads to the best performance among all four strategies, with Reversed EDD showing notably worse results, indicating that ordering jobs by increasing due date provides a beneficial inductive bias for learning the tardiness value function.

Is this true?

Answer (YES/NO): NO